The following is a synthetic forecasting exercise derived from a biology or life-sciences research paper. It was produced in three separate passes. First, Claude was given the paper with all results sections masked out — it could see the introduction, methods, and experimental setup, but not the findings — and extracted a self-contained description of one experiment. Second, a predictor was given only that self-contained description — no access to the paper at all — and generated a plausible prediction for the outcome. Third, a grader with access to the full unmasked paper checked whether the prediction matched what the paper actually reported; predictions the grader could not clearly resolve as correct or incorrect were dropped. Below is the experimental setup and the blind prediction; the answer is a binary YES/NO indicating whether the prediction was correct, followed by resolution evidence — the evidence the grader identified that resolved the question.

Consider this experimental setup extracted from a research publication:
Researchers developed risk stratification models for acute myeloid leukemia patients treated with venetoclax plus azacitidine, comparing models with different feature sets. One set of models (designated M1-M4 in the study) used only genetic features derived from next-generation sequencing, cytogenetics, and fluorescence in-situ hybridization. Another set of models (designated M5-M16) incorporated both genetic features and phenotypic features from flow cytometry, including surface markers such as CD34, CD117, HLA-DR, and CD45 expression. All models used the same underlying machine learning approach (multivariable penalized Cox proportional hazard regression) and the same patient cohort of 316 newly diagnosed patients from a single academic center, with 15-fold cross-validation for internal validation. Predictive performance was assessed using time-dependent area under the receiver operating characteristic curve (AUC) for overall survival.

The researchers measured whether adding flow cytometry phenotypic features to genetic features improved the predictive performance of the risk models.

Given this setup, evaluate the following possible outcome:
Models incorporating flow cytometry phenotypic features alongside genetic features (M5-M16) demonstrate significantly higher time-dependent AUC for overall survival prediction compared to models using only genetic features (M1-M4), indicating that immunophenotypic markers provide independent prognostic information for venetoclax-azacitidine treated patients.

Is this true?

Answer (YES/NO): NO